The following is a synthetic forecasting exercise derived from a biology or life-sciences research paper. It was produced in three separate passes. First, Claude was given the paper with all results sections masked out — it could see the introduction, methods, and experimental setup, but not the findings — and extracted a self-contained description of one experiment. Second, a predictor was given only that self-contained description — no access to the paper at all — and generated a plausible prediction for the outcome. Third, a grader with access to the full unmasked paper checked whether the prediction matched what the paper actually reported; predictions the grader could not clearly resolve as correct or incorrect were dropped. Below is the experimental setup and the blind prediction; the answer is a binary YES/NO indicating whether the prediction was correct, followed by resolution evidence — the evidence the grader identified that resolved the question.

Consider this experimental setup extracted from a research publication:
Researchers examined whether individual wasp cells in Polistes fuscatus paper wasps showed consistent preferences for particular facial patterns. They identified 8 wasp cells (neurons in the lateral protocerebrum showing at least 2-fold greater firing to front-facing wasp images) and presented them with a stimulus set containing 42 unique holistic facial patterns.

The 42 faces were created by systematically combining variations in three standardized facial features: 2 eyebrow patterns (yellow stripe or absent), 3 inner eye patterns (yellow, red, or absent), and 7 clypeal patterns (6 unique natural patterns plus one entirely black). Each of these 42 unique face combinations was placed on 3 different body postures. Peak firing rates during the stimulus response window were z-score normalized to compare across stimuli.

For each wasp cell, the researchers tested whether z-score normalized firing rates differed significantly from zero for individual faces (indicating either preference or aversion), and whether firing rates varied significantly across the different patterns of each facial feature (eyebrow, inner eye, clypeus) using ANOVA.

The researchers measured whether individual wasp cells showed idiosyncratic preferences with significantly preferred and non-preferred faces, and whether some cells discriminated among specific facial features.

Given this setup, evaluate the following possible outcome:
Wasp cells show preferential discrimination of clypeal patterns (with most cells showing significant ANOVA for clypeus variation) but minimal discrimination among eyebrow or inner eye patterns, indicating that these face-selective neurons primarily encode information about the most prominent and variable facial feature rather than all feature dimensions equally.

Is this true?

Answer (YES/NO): NO